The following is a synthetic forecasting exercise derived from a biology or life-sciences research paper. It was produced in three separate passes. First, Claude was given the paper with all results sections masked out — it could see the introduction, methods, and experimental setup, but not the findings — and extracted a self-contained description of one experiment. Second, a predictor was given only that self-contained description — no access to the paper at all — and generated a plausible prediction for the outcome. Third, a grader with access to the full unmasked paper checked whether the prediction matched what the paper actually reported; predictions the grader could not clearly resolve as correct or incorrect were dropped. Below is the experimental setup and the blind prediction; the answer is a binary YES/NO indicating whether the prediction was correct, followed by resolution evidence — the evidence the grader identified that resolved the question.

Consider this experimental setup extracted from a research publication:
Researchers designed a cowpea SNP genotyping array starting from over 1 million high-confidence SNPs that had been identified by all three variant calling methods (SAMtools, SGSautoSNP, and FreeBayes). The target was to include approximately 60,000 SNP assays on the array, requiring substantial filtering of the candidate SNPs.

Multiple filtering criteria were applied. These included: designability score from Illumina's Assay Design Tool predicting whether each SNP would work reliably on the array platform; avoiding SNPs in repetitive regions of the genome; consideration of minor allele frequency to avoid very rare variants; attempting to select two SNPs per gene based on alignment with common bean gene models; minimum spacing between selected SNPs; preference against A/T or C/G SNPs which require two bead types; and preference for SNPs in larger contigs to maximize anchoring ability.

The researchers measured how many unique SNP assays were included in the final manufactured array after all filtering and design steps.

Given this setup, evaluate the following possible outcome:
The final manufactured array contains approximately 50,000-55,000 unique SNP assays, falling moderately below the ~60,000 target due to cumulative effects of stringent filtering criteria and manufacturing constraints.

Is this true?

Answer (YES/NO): YES